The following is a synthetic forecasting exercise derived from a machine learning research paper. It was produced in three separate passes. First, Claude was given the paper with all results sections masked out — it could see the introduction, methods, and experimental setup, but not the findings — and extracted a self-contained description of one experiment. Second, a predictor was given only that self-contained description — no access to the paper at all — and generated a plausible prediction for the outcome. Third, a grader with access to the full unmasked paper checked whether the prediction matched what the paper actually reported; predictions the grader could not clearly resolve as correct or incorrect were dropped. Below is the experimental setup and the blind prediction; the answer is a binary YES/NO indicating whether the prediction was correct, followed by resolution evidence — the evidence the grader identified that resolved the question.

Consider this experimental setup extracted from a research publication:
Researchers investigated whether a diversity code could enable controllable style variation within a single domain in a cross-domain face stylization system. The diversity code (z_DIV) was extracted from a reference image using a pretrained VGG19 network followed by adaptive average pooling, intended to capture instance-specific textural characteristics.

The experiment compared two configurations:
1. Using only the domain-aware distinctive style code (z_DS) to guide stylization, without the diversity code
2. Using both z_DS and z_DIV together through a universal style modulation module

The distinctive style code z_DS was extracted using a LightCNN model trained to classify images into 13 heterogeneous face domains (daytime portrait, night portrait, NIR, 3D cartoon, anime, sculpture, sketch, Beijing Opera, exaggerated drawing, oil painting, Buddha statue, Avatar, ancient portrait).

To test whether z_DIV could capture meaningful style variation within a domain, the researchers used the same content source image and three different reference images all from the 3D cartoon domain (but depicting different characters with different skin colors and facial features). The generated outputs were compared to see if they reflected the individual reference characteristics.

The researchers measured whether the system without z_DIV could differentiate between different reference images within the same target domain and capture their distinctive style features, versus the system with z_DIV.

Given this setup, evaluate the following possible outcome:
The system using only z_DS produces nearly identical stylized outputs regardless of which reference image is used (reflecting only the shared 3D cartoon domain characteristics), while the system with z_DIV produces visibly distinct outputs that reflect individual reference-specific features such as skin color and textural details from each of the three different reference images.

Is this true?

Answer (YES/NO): YES